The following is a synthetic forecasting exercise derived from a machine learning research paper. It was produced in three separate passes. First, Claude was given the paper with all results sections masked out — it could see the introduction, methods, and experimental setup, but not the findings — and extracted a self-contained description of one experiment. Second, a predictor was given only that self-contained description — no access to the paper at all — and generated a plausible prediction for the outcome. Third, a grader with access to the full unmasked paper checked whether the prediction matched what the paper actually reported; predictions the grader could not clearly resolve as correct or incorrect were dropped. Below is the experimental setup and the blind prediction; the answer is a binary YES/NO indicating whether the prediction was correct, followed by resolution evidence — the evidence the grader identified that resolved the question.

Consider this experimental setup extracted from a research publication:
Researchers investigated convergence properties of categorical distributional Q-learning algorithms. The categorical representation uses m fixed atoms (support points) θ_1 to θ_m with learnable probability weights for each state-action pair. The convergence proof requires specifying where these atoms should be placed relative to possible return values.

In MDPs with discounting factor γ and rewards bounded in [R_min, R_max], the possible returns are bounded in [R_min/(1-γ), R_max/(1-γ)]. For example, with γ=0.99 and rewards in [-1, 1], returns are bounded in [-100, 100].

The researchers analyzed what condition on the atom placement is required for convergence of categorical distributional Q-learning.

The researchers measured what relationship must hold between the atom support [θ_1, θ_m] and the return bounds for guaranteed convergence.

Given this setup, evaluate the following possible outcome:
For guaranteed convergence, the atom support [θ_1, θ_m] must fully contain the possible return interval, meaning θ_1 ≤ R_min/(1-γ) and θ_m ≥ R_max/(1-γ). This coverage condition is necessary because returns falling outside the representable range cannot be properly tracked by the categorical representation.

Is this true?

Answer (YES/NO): YES